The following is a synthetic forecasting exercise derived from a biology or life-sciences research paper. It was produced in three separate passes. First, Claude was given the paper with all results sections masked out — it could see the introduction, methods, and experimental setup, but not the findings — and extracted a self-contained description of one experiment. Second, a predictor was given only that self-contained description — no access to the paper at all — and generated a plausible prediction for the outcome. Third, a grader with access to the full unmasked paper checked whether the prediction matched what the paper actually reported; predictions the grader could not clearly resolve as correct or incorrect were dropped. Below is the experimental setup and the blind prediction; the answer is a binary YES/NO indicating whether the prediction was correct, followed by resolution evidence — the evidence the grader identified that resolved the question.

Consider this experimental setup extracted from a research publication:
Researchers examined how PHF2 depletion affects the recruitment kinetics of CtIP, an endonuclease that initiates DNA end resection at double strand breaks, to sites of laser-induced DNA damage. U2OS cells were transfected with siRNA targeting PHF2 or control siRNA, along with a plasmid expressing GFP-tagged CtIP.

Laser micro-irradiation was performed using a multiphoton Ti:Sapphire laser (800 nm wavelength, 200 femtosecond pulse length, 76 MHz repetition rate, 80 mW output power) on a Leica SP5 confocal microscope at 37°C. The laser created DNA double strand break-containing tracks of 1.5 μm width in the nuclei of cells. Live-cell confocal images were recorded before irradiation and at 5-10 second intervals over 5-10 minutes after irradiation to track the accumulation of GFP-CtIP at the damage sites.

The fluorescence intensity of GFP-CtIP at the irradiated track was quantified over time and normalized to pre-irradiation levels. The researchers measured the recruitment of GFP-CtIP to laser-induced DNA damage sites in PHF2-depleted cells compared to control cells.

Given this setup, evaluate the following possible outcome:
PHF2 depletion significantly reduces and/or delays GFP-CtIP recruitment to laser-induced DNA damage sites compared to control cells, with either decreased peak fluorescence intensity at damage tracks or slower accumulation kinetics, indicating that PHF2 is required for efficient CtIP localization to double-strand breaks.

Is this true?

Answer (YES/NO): YES